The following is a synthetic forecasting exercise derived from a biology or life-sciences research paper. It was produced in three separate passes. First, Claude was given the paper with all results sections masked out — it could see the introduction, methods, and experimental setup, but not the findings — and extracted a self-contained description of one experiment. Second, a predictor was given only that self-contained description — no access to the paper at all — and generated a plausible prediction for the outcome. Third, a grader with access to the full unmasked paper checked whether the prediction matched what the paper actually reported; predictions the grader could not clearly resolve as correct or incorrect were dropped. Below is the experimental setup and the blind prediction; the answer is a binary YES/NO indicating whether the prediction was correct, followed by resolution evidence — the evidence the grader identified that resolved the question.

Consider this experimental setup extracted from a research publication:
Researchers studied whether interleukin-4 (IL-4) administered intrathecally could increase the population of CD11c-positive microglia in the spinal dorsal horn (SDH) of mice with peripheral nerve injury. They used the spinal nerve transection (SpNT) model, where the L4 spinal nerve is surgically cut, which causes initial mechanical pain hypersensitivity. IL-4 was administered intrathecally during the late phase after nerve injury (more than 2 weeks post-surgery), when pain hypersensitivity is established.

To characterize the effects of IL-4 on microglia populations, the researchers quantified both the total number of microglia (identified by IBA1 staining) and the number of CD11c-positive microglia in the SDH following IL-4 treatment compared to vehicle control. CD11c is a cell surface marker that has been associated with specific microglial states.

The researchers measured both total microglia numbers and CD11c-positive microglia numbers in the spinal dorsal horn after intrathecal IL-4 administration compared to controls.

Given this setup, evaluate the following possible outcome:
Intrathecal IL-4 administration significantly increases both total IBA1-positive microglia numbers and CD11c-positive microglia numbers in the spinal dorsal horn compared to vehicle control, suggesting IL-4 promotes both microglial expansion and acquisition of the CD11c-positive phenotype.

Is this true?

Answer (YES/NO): NO